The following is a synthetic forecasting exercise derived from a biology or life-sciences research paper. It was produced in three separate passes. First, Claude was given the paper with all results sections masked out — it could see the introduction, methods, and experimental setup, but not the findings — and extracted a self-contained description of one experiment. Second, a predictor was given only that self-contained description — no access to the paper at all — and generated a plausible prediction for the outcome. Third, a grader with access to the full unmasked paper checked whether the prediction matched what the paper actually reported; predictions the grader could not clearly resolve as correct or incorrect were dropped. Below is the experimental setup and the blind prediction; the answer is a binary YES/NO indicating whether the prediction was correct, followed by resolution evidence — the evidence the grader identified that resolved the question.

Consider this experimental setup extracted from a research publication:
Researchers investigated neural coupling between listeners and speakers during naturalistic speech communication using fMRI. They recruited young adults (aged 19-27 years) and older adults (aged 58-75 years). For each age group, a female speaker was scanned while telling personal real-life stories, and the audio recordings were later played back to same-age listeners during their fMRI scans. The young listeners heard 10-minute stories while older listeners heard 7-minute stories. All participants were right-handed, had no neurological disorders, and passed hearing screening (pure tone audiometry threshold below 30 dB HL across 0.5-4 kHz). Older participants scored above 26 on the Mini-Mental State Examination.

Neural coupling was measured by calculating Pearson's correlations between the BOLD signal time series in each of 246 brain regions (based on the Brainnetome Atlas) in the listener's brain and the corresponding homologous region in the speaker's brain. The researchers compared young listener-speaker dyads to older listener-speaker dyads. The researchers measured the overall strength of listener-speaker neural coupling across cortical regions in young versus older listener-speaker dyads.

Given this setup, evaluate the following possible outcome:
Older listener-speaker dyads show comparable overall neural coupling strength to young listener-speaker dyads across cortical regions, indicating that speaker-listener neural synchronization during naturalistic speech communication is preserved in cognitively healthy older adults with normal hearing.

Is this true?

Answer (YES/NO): NO